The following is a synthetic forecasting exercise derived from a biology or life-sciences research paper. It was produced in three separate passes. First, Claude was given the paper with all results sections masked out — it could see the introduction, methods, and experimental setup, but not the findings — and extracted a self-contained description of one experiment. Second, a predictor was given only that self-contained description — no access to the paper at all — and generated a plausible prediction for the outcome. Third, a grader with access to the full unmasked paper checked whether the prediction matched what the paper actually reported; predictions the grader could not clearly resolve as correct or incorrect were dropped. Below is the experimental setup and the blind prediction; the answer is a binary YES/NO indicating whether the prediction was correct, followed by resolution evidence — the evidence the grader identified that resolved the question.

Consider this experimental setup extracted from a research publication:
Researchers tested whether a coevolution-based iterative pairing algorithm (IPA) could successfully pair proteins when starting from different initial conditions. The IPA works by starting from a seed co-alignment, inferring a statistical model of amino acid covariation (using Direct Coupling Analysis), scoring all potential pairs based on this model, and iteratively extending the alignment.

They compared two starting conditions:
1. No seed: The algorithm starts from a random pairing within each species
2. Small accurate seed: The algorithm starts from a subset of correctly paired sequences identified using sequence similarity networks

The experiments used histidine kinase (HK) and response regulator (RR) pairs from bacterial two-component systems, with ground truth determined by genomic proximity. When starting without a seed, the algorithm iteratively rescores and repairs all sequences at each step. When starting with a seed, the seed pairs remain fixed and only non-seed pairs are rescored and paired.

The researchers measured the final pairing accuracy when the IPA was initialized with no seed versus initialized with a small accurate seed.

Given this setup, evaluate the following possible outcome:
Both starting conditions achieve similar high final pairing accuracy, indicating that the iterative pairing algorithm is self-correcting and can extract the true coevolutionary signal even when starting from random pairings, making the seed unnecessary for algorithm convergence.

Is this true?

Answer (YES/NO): NO